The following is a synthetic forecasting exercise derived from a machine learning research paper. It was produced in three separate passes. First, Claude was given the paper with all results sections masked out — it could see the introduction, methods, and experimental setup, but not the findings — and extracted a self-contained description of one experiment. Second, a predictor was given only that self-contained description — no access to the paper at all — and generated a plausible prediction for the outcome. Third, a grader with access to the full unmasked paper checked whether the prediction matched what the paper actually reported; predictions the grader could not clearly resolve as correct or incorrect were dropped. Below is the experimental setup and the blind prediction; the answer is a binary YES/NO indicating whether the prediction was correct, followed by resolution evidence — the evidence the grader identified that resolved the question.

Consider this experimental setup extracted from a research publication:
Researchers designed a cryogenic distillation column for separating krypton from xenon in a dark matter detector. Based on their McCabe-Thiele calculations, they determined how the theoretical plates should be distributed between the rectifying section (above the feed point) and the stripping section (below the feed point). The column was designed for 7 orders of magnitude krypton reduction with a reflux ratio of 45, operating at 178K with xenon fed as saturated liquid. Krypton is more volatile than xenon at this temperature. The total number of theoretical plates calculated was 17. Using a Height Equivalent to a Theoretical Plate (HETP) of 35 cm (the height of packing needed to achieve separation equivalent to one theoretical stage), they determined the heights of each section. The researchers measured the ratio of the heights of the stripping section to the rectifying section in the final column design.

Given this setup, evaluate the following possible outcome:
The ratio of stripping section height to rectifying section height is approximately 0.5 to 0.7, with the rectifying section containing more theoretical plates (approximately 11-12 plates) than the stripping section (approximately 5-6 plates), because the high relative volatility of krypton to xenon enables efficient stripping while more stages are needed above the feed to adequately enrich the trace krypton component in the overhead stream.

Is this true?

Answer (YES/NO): NO